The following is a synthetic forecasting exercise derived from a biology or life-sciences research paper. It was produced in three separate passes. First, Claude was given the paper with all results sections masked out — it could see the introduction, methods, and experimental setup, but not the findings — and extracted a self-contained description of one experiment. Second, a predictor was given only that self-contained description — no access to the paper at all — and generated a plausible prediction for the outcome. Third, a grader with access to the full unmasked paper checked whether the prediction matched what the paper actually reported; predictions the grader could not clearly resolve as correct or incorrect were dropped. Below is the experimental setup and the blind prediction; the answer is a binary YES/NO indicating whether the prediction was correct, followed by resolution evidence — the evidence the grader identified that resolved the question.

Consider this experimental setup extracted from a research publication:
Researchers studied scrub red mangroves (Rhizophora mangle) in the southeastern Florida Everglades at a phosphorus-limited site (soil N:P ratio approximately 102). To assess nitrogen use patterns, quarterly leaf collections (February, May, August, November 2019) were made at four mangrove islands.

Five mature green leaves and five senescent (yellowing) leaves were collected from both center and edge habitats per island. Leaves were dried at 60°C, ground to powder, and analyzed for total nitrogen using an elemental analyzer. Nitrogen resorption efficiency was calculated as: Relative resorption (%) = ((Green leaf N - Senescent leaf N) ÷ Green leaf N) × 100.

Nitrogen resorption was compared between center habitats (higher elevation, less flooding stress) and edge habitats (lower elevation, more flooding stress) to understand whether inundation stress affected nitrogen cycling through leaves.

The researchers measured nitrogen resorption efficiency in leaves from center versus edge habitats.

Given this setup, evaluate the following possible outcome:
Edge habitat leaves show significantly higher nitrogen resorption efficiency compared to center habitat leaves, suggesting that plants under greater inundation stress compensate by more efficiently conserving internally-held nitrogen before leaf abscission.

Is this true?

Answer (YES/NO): NO